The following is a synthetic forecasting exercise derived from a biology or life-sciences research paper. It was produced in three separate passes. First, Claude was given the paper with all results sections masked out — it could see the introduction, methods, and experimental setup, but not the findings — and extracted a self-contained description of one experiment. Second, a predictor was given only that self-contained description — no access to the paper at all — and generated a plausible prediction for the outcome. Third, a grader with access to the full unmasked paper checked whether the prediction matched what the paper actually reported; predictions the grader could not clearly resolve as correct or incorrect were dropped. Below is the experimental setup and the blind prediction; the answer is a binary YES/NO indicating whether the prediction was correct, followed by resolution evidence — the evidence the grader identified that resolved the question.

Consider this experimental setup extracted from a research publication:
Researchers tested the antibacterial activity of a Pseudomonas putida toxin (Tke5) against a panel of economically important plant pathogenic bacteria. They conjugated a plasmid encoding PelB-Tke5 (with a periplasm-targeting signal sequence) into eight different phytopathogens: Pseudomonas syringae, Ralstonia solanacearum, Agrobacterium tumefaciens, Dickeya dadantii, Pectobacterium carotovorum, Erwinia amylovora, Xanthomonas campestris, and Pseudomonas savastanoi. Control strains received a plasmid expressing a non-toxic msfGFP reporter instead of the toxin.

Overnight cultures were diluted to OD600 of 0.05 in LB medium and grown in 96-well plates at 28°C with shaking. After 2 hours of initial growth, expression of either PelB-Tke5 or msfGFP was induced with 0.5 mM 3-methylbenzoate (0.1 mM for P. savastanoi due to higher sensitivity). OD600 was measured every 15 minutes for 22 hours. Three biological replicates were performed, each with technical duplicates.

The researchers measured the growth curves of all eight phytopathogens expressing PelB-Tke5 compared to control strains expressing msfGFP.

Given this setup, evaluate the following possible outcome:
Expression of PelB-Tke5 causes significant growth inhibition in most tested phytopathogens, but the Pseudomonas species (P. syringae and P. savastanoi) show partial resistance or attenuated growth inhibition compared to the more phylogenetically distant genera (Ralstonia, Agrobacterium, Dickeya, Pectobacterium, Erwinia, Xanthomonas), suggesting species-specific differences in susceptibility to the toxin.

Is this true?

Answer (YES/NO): NO